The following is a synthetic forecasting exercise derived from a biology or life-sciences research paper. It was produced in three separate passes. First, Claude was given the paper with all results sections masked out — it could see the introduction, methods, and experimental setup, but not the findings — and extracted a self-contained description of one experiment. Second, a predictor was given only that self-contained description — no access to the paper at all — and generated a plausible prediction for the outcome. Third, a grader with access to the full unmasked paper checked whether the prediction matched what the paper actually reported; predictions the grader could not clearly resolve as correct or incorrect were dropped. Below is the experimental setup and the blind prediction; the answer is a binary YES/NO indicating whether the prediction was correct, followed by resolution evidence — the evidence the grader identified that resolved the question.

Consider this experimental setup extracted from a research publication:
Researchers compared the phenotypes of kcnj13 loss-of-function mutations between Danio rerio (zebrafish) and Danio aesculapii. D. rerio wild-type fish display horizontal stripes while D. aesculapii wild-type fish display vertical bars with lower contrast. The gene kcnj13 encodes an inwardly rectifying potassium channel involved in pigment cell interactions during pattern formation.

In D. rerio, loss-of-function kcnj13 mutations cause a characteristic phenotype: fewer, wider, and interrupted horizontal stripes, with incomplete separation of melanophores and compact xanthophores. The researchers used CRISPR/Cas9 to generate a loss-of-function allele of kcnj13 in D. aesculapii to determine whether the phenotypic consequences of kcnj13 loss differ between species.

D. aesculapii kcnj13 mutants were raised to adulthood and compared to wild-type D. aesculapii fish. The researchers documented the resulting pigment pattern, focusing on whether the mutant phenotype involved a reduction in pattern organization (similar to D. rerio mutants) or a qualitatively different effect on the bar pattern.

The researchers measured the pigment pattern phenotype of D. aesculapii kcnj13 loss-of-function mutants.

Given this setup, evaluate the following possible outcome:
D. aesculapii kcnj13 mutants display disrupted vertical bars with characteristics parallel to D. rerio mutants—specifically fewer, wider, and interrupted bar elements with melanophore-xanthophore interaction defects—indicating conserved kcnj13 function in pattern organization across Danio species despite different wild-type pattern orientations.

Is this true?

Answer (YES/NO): NO